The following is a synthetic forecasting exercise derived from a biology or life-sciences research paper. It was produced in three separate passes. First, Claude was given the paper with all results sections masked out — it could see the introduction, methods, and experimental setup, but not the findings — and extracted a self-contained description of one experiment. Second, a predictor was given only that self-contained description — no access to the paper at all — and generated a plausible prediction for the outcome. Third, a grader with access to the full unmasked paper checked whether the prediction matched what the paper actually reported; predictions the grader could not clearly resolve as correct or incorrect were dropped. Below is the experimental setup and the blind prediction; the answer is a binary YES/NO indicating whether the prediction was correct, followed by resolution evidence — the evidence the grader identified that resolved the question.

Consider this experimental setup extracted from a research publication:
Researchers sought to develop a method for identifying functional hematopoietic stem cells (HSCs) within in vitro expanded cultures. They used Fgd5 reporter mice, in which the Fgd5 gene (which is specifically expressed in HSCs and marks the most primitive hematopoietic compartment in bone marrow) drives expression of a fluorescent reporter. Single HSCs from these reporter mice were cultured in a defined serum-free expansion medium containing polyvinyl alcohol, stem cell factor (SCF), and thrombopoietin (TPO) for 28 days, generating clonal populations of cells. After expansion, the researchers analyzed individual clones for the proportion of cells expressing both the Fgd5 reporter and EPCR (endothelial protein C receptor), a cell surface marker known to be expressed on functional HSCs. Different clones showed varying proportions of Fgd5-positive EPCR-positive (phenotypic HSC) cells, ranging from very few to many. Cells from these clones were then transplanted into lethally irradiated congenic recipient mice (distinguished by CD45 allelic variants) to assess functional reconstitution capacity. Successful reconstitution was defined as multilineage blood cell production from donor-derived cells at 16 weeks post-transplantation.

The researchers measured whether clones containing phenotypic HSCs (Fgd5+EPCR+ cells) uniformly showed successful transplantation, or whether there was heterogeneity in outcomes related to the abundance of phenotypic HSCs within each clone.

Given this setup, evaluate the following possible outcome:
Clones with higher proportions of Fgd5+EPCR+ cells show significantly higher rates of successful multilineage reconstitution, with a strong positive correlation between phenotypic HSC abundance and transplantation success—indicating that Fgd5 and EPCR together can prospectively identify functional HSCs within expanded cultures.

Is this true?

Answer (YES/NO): YES